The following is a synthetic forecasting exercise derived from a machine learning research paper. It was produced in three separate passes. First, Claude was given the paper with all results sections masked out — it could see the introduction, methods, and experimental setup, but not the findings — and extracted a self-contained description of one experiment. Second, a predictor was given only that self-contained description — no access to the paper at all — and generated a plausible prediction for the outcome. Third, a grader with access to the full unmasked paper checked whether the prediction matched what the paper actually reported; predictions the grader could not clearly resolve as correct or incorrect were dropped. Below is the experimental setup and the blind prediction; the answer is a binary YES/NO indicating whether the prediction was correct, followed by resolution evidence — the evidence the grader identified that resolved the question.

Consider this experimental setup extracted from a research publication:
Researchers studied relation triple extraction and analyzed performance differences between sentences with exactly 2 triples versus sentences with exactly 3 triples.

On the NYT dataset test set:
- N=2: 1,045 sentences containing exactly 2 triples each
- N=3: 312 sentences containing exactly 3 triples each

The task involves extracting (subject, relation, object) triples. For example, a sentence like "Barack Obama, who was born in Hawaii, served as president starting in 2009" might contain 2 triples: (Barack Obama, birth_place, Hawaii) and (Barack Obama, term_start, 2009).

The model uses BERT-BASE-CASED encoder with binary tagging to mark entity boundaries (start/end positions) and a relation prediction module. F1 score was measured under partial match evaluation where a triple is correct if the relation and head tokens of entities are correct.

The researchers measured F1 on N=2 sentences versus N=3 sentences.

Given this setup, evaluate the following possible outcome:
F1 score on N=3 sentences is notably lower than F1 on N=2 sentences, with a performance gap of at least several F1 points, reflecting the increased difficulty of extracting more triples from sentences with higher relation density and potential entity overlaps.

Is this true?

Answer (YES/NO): NO